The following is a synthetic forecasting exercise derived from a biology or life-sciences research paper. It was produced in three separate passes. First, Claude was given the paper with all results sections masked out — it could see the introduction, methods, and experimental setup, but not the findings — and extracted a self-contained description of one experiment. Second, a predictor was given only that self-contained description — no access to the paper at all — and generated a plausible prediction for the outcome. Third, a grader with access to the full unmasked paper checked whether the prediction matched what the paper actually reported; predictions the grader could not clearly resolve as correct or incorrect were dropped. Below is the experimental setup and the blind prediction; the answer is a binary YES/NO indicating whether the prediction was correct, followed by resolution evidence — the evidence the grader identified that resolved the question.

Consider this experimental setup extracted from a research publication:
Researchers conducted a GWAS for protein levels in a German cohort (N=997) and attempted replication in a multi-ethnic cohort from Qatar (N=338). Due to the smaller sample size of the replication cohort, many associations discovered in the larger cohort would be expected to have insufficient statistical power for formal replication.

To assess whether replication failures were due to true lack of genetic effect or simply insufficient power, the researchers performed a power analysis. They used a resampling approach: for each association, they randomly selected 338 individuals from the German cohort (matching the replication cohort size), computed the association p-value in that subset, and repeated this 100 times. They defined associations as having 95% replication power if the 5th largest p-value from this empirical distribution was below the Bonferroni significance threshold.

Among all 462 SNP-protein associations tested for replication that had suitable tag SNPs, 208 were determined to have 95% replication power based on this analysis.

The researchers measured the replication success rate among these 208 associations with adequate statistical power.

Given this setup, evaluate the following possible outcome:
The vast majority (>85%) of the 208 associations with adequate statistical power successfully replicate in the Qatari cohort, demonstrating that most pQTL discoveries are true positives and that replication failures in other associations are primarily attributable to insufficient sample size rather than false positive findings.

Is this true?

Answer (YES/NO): NO